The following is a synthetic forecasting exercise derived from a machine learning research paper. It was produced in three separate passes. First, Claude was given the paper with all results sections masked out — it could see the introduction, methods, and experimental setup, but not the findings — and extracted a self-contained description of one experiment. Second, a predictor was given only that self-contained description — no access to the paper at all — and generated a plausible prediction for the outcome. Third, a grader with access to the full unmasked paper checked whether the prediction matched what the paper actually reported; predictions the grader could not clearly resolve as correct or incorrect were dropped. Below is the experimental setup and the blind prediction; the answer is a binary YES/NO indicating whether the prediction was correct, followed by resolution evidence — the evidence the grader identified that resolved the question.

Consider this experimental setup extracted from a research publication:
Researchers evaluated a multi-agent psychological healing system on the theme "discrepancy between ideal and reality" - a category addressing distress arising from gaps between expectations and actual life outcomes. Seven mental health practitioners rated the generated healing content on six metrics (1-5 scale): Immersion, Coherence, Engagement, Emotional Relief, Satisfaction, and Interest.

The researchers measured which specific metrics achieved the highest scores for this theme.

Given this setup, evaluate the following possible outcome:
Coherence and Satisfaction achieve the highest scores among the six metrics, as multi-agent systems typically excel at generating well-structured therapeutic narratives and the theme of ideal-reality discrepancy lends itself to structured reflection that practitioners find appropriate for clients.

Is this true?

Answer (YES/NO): NO